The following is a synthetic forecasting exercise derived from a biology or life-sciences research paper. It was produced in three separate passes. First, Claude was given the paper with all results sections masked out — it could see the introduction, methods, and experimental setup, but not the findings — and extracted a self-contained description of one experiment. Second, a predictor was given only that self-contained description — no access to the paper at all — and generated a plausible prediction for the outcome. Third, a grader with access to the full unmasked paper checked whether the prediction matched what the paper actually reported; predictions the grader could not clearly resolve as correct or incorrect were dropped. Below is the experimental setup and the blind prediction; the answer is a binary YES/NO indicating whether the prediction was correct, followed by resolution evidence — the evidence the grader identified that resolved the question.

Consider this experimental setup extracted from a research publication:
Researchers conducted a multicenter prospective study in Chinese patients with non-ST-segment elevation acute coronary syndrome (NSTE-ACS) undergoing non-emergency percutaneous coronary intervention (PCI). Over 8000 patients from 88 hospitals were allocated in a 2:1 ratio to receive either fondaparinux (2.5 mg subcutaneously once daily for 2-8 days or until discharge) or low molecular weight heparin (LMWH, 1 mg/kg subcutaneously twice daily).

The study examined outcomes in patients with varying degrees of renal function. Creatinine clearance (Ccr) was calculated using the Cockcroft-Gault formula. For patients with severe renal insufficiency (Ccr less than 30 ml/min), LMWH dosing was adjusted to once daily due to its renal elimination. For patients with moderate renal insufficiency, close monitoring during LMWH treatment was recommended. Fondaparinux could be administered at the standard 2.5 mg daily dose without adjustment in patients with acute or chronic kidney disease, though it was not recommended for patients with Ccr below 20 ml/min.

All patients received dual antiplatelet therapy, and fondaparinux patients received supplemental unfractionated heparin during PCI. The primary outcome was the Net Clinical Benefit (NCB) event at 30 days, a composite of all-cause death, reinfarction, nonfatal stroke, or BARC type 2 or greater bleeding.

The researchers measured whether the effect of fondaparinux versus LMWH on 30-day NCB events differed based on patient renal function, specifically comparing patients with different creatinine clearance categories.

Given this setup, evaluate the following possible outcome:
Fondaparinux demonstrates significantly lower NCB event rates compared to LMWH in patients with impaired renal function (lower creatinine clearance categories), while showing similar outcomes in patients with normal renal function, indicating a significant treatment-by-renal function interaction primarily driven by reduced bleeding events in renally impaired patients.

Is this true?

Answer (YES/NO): NO